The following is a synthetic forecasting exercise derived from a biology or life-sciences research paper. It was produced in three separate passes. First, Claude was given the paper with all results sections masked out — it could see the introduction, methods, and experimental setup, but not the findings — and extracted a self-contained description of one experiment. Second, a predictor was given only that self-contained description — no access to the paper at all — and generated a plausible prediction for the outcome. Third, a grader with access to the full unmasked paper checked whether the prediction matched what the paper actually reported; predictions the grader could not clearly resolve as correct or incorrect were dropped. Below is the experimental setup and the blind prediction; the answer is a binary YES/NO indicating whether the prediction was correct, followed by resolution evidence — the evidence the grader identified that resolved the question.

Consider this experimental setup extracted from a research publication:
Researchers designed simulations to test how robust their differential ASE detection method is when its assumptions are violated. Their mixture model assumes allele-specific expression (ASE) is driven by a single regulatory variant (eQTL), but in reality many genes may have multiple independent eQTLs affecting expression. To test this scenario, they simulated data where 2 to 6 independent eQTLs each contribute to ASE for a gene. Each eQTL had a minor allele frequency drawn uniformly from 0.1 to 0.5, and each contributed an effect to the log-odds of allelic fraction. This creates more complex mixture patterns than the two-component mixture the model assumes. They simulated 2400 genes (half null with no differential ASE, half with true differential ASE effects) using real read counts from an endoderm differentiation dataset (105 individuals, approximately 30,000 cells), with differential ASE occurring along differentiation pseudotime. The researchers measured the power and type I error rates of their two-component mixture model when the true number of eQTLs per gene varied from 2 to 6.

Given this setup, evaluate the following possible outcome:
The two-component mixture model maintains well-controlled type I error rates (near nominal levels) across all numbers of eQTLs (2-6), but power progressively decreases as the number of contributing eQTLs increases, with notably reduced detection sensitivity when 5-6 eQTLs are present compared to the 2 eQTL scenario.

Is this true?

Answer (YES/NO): NO